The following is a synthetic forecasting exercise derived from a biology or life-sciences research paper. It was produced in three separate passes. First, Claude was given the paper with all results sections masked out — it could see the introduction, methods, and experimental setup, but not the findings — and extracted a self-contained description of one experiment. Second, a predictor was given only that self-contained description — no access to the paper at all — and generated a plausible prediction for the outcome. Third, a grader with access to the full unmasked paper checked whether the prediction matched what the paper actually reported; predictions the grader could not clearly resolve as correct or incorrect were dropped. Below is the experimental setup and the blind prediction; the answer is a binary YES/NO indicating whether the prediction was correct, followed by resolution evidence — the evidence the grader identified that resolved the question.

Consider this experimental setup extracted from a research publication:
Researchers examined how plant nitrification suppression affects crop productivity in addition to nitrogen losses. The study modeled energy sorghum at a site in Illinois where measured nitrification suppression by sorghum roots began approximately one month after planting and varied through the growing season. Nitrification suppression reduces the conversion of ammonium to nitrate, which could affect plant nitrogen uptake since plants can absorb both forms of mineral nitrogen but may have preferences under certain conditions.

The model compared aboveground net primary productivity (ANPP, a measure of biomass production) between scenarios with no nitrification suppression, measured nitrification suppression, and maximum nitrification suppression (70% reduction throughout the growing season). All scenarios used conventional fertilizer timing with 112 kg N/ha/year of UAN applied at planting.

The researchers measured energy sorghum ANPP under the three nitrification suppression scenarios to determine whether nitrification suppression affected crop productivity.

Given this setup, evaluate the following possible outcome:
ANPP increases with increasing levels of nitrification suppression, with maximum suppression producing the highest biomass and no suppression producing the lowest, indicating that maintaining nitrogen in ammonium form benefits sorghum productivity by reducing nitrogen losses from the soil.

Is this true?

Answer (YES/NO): NO